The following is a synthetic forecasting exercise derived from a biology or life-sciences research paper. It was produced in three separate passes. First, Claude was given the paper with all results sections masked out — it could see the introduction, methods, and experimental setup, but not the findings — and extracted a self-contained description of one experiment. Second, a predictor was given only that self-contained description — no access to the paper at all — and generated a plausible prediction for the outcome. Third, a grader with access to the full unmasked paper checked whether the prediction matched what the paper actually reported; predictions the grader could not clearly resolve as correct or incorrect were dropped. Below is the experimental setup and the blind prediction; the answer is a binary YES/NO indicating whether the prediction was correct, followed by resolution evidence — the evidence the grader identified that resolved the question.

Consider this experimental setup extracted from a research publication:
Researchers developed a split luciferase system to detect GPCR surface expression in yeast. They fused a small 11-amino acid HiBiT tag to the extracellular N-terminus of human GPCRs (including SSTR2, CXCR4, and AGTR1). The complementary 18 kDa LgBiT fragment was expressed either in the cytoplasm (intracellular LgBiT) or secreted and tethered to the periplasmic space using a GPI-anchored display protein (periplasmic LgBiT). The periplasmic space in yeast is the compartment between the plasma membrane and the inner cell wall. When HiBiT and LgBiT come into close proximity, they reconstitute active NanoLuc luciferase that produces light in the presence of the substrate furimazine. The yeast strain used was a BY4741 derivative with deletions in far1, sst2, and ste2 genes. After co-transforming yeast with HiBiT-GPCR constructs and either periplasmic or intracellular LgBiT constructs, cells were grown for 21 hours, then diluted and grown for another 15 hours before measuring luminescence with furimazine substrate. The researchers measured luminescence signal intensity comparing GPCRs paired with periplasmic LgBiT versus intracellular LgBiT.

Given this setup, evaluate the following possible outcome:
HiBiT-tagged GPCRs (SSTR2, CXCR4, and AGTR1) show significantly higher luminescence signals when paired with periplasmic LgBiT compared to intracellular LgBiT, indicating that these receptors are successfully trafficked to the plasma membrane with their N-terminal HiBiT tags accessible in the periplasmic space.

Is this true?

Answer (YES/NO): YES